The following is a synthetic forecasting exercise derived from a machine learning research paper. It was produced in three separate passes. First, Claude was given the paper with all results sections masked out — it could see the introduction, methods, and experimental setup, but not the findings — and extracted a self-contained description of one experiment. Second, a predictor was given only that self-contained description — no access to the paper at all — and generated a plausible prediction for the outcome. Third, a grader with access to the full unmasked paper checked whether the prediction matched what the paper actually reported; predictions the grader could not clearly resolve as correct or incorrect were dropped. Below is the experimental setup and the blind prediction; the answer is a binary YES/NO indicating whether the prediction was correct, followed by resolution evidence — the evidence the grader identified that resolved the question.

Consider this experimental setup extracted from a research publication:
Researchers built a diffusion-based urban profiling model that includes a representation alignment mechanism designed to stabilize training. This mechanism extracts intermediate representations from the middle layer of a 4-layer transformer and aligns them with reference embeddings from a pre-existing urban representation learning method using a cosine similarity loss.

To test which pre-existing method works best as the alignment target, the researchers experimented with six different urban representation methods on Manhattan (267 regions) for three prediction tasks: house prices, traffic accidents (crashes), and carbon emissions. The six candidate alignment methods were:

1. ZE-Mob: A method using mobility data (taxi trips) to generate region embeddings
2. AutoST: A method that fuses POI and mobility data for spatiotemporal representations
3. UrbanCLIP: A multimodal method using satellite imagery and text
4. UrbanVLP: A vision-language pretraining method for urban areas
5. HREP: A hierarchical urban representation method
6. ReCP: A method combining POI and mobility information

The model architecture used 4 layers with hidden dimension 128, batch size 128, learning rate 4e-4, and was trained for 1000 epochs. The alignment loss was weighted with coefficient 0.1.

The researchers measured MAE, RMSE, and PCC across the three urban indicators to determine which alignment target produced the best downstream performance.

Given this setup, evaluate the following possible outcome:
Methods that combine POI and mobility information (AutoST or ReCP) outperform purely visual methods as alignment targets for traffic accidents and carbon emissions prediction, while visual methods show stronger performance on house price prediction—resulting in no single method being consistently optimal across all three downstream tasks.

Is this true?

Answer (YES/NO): NO